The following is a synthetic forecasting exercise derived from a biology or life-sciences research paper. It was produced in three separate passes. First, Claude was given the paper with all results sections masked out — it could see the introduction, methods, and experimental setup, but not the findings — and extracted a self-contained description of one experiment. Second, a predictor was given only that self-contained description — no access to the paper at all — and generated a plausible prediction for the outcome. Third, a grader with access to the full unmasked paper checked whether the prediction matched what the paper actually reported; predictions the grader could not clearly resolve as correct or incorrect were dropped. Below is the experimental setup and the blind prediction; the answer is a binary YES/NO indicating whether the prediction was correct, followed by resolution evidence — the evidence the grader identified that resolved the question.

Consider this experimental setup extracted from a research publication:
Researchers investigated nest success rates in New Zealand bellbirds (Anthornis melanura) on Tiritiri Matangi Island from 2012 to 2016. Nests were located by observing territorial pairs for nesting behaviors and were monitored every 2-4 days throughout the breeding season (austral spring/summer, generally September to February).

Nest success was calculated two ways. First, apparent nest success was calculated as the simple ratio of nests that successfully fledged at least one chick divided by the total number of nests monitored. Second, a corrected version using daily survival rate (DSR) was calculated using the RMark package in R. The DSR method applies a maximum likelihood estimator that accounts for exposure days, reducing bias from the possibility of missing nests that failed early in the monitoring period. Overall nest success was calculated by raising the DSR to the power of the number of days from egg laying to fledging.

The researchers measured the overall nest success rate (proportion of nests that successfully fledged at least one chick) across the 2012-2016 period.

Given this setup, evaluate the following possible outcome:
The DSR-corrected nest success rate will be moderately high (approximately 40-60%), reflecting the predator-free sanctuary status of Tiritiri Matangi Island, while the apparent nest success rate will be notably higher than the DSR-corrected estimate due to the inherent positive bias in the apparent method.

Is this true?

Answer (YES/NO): YES